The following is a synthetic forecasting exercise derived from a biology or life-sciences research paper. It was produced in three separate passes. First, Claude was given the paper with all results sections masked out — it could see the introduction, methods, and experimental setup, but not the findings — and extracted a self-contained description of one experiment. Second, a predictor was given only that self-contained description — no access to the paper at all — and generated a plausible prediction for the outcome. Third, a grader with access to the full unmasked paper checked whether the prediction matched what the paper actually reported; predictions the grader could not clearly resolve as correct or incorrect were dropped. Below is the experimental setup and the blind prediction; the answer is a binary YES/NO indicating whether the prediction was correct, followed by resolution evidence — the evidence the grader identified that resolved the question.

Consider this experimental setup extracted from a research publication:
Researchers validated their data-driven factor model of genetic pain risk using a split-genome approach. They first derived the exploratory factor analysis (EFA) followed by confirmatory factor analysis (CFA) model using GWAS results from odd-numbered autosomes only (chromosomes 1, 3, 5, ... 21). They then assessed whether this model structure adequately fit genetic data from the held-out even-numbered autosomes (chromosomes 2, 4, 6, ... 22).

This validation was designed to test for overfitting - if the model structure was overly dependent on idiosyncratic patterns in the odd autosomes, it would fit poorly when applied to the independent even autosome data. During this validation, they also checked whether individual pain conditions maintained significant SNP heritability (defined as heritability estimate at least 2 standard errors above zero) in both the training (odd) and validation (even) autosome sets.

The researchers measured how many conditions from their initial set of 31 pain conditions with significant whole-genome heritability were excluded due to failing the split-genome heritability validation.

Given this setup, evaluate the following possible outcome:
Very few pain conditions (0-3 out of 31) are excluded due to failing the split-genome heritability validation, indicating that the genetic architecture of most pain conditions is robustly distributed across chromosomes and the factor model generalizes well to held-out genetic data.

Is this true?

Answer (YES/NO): NO